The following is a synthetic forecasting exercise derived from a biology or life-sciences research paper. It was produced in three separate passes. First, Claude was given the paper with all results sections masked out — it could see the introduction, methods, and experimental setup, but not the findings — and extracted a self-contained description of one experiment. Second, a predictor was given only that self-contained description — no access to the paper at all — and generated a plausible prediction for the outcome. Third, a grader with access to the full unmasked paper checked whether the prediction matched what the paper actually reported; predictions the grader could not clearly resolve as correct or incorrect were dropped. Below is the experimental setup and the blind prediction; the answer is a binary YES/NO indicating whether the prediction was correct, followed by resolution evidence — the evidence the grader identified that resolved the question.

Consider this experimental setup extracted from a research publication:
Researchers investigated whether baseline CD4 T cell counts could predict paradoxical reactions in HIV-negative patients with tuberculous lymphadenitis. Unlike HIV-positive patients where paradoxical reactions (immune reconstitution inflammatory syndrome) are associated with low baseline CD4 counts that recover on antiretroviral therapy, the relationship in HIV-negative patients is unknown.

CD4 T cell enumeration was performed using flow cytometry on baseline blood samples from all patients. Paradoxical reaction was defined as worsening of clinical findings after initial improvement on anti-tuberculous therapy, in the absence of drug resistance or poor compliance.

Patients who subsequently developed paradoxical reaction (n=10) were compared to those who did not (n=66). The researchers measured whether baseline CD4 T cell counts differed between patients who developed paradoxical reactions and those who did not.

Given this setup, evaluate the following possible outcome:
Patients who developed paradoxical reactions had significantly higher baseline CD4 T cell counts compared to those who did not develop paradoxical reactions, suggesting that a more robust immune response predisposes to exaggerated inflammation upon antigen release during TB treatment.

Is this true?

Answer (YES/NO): NO